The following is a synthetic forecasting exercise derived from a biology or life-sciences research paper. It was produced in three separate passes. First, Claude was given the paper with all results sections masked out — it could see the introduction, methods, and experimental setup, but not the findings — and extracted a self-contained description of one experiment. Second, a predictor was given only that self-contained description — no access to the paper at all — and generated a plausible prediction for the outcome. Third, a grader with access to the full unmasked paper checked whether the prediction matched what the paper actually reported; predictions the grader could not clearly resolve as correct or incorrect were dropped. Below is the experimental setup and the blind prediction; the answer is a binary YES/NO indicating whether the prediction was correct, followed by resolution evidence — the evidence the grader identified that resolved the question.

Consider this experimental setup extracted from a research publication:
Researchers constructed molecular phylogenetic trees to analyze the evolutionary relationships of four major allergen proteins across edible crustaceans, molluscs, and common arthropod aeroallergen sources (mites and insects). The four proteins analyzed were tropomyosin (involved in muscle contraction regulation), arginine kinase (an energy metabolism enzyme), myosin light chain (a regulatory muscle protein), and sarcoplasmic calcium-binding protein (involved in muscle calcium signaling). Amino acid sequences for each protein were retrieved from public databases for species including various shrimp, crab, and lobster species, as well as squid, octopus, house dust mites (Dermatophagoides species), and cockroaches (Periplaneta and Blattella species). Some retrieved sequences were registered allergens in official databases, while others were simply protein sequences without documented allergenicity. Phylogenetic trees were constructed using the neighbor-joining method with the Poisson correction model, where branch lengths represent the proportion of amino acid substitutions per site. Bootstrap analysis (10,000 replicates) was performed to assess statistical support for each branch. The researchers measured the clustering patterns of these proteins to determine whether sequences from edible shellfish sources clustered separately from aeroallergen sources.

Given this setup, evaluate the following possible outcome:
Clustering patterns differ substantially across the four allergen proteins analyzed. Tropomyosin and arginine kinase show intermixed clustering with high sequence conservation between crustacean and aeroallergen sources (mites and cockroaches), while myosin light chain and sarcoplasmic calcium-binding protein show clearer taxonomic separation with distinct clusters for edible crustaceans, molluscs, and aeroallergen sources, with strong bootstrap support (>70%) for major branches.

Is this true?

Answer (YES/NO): NO